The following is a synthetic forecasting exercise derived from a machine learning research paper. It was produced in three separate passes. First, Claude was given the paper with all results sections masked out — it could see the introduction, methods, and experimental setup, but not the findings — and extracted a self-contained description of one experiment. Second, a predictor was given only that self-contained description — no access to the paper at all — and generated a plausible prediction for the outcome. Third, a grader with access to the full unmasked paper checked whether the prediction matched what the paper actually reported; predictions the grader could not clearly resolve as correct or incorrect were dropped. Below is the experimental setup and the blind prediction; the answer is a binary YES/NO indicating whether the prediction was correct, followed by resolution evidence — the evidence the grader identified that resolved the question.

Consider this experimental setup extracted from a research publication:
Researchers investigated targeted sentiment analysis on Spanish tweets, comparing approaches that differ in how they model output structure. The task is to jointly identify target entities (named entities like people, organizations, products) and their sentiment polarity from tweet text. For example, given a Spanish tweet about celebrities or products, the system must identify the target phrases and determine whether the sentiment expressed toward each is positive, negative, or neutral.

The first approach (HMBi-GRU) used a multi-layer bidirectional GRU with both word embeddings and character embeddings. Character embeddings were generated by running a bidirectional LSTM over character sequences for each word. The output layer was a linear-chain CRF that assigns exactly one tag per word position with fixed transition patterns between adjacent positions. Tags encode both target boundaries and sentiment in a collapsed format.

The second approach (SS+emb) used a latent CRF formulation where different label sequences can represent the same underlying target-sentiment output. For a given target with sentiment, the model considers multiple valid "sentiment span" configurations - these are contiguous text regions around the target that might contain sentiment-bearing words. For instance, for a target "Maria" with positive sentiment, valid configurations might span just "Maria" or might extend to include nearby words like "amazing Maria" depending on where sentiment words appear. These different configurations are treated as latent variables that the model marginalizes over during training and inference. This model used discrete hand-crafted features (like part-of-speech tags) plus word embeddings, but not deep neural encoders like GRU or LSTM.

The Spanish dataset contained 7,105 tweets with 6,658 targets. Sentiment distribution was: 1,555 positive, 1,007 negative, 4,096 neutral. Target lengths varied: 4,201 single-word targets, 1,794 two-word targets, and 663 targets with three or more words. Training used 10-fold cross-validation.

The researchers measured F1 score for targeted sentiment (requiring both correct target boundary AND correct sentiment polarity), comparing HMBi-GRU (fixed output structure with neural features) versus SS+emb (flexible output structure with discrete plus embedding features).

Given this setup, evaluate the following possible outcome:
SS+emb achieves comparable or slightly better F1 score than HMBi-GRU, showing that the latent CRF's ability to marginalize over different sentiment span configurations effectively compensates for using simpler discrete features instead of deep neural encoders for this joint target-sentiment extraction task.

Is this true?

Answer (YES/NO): NO